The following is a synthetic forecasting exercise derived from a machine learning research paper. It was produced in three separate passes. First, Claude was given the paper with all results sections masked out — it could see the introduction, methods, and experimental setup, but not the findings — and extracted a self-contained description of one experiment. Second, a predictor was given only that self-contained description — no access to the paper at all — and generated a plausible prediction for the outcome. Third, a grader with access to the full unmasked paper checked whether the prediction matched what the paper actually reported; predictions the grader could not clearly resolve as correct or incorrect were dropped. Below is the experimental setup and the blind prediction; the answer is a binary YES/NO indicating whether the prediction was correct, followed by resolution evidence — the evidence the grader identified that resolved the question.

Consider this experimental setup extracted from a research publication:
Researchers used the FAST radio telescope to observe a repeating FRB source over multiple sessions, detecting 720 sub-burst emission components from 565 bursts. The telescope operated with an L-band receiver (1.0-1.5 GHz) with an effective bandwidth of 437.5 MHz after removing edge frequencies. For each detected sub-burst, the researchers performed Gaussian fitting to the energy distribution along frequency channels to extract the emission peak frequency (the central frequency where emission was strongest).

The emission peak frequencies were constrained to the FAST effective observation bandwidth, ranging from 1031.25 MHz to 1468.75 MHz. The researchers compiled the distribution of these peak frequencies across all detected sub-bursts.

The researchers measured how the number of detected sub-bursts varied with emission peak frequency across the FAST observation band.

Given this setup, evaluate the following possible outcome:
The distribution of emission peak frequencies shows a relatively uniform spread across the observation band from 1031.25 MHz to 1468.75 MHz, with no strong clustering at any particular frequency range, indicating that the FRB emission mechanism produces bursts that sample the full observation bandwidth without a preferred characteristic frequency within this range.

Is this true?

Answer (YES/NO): NO